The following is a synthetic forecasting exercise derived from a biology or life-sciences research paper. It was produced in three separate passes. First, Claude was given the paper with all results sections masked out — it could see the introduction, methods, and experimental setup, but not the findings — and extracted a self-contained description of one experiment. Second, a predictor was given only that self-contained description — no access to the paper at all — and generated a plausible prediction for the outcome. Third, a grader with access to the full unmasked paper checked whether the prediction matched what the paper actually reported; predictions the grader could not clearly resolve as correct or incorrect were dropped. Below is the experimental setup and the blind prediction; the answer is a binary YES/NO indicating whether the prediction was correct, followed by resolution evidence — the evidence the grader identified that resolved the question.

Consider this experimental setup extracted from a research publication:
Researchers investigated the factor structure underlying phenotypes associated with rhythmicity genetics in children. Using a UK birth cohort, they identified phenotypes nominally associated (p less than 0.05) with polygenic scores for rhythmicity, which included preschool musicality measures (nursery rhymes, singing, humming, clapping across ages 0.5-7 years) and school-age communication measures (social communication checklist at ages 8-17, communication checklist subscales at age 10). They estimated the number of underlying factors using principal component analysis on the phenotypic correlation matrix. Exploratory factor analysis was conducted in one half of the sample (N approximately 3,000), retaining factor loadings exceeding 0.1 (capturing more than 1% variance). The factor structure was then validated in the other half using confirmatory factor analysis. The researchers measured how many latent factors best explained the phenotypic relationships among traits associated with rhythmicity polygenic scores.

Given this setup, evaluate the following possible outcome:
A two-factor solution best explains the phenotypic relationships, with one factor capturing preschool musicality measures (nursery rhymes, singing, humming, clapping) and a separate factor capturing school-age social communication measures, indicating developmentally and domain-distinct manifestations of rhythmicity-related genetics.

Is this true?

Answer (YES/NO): NO